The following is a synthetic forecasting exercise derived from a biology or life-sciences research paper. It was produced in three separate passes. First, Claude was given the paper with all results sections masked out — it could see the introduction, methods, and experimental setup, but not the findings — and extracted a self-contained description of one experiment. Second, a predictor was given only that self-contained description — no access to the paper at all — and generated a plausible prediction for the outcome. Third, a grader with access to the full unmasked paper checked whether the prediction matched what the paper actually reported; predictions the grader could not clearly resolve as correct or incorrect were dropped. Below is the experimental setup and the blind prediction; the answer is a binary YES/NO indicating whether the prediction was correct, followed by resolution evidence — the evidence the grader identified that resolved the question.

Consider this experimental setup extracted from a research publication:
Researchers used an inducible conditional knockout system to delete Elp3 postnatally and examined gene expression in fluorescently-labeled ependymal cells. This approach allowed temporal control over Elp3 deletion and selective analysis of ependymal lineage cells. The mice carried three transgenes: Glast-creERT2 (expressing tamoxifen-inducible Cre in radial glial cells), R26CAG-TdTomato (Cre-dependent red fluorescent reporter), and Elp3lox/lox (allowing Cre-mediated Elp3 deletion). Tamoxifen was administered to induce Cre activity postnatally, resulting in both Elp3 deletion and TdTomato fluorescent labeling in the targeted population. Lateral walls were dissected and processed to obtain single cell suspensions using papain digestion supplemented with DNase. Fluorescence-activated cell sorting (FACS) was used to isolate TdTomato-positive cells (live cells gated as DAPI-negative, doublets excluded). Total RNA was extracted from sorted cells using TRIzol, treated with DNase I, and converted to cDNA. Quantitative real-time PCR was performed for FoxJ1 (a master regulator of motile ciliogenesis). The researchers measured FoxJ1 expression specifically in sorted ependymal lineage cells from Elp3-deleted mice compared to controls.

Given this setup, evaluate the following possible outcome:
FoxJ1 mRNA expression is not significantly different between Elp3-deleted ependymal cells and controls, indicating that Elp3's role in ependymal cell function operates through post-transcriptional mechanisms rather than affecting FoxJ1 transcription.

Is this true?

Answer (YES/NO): YES